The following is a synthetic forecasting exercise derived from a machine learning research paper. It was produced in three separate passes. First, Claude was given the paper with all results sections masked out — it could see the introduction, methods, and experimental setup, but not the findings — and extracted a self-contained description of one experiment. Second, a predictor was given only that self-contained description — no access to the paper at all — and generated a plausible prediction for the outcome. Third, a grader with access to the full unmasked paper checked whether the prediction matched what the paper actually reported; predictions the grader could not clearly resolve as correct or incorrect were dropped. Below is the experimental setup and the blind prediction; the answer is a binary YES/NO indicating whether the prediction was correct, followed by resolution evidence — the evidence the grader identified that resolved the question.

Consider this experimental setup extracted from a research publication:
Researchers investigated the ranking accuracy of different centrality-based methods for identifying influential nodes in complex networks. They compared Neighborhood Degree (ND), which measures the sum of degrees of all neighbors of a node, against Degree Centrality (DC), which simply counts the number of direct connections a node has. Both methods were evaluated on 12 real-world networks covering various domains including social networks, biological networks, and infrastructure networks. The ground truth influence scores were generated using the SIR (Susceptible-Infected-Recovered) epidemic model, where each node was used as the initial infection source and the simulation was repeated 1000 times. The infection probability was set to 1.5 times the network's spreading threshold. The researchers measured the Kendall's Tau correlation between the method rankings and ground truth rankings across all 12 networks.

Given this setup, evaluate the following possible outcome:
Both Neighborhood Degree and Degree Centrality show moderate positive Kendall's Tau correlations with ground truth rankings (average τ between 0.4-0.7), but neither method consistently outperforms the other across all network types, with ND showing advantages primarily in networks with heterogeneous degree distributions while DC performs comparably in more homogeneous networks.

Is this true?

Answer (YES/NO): NO